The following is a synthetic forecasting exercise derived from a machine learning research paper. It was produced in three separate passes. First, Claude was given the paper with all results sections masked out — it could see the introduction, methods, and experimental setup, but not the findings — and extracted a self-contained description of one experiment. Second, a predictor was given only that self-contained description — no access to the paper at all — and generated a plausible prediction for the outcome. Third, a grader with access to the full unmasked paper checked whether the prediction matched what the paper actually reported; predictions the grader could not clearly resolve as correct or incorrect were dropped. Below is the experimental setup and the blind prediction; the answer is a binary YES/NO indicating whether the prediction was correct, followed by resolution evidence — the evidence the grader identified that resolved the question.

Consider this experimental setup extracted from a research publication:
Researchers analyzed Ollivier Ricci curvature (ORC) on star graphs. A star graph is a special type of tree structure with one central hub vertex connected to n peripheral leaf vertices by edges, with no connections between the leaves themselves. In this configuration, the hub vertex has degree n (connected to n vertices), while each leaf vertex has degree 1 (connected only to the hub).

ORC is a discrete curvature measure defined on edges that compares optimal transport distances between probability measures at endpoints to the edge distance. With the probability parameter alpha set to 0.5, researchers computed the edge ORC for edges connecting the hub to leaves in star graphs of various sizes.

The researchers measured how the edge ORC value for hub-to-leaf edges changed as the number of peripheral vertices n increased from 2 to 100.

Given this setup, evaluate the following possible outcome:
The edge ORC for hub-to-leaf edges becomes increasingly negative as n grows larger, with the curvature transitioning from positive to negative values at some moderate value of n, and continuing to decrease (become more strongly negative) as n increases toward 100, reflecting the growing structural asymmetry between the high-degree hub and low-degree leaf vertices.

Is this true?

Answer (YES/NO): NO